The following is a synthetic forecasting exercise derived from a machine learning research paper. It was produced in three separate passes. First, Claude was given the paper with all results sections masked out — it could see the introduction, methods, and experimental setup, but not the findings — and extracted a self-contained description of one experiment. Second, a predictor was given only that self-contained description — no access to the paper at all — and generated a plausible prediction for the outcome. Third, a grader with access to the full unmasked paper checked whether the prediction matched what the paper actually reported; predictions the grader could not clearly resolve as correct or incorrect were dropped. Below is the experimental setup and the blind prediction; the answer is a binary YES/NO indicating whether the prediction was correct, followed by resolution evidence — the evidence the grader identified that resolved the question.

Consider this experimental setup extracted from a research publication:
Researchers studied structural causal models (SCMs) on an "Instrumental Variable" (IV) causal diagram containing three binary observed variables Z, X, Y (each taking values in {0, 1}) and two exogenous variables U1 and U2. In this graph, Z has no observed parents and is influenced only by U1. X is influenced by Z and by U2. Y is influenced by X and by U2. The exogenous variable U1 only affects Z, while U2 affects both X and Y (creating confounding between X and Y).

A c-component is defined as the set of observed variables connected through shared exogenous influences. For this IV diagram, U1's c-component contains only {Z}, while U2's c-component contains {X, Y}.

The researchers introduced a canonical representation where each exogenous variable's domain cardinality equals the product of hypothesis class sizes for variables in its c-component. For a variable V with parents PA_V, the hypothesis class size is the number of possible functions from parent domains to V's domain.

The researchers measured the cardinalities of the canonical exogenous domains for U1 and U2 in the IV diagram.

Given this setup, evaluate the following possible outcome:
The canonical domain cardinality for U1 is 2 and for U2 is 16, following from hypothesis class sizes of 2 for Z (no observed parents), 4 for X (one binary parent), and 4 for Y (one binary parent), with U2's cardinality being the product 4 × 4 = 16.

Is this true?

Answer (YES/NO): YES